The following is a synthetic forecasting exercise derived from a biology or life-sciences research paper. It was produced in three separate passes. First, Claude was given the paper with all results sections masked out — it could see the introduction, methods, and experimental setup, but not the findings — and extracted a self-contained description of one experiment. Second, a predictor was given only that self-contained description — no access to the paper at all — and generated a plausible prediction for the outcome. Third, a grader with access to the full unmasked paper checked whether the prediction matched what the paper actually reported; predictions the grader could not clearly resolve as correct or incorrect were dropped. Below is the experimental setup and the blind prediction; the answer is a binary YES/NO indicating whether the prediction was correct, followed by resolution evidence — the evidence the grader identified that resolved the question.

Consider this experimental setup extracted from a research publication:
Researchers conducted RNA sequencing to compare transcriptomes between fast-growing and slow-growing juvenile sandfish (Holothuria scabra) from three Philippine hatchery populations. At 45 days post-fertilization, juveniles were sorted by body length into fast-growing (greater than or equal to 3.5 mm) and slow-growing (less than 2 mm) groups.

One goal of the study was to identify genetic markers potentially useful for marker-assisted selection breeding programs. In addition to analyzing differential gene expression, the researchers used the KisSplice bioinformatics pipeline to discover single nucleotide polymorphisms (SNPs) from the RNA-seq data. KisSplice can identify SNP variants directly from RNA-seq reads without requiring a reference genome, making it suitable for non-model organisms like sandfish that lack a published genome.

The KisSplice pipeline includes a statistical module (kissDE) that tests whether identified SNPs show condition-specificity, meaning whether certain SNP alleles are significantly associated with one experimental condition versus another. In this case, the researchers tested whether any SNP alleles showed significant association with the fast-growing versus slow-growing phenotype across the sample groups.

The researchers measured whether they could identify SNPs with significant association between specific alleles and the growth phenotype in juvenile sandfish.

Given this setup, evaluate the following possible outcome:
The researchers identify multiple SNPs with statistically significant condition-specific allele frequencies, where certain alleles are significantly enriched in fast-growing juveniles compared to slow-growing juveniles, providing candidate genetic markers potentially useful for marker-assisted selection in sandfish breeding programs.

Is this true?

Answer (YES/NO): YES